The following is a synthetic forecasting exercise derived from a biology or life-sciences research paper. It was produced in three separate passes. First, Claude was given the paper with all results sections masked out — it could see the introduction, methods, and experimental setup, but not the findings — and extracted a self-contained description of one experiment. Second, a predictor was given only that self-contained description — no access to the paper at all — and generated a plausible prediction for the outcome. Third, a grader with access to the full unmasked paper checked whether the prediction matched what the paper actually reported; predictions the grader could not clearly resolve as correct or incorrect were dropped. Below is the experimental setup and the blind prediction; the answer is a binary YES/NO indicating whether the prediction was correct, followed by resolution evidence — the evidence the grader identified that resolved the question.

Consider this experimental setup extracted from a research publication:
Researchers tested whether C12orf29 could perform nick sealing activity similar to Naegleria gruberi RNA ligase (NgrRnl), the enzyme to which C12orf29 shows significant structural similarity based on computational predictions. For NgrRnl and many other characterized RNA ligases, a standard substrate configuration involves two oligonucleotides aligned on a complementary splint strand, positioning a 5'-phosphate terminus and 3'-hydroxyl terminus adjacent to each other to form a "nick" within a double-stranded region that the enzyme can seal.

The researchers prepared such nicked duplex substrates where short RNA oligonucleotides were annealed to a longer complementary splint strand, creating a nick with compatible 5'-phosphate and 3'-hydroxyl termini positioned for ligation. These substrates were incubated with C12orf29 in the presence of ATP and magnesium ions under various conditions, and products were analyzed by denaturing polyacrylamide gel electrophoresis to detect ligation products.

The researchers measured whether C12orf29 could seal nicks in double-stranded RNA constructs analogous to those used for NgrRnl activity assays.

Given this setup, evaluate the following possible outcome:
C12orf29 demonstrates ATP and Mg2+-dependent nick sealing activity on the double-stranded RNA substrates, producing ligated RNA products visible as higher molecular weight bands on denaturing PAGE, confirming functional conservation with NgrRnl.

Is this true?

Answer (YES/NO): NO